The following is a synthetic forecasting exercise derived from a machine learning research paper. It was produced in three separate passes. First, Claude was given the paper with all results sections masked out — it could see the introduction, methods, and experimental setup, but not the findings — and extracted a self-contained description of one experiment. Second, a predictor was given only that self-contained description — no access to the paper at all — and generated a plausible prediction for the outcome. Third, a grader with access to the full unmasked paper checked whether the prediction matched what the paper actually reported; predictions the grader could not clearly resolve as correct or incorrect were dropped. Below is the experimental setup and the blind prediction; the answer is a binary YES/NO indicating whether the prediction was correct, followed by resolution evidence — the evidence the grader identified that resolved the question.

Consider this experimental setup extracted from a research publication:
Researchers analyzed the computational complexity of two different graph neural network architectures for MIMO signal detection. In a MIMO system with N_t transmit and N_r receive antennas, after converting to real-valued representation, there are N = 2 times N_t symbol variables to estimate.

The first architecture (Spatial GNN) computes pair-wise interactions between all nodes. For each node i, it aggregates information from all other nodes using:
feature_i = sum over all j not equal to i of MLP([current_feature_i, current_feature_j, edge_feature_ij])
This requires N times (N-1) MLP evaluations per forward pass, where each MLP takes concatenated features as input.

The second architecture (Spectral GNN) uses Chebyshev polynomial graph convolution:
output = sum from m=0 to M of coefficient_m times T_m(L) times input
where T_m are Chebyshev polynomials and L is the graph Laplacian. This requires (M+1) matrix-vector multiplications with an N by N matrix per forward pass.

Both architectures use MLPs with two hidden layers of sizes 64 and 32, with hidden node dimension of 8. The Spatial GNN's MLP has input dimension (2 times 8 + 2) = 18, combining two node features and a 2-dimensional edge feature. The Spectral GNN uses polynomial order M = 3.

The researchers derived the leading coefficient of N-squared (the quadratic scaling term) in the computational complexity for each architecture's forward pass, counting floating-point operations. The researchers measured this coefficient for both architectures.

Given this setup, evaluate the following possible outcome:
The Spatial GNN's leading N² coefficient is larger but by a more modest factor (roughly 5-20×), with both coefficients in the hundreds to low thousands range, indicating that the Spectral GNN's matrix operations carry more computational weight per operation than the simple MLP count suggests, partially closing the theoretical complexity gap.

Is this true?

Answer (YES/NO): NO